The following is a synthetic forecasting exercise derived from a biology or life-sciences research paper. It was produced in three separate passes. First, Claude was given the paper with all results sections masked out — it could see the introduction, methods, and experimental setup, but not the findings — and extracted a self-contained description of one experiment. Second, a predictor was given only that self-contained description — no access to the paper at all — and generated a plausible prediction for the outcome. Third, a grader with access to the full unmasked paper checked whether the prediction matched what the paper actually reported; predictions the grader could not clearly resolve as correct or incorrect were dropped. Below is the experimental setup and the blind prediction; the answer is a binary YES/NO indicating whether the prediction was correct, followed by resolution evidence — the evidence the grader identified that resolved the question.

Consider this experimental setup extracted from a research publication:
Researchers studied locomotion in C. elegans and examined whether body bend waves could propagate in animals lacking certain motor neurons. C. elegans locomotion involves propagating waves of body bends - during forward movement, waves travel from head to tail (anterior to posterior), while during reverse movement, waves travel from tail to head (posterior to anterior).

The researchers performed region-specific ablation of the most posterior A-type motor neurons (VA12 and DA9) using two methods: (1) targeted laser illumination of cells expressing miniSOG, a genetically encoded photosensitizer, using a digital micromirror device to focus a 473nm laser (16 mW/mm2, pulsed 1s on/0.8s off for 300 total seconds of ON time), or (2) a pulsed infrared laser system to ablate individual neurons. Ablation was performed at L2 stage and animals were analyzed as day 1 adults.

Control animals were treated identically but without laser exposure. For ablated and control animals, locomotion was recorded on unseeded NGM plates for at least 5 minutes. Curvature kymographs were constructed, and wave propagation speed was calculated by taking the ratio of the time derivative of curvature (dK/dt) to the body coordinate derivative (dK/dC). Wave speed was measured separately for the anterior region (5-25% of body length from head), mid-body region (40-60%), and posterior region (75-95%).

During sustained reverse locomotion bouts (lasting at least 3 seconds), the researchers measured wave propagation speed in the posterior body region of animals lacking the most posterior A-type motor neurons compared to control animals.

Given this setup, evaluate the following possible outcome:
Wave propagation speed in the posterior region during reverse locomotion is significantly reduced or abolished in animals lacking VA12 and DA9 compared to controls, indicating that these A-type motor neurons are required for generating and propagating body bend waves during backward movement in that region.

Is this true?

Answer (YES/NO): YES